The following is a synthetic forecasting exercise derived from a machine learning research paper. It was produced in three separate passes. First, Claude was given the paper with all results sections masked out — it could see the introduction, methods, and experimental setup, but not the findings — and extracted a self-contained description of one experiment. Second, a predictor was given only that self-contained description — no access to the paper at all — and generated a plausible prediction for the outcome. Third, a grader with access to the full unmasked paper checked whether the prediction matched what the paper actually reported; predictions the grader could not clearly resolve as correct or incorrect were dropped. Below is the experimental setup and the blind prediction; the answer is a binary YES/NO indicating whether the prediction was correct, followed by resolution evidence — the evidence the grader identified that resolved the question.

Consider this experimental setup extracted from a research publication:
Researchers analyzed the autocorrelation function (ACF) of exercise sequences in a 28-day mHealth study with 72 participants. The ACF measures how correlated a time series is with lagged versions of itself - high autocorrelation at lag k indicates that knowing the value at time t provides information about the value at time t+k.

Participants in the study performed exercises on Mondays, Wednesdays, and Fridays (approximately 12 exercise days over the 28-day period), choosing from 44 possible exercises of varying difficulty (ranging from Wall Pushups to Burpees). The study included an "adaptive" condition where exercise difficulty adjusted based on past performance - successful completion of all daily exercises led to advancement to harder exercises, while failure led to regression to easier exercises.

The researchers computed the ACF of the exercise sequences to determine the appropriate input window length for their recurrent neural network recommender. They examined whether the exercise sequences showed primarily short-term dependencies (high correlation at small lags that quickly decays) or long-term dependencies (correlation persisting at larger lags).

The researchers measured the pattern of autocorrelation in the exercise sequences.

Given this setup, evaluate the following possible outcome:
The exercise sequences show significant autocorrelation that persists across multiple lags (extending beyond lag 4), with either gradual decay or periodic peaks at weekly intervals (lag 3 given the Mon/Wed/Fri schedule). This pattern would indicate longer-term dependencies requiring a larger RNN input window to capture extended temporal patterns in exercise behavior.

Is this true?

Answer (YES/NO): NO